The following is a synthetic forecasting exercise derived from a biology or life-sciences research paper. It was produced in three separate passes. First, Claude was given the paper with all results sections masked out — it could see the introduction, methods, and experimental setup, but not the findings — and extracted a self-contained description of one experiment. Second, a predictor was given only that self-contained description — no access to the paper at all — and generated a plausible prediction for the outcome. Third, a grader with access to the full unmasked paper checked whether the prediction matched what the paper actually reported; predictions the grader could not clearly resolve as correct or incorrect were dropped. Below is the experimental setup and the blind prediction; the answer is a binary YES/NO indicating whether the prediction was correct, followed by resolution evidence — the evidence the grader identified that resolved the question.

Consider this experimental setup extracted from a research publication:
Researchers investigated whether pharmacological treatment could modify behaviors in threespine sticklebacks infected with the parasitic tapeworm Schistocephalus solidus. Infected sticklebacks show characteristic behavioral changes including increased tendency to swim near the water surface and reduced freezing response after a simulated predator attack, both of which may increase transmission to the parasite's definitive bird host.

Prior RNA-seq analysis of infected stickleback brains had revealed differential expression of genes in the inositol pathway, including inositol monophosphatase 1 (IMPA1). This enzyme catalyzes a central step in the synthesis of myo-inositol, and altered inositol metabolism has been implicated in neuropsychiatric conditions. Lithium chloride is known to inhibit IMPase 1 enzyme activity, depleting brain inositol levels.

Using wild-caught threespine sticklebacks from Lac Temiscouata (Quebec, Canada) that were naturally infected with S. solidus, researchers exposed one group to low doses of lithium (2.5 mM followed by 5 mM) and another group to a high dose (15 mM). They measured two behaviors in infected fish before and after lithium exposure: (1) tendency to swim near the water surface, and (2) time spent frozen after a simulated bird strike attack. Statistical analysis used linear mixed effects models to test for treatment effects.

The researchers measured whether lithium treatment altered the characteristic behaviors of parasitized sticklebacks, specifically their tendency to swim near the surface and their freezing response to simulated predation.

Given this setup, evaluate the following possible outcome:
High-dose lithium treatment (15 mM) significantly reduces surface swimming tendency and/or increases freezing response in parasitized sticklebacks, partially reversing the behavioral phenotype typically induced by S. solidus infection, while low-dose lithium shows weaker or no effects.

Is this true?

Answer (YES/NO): YES